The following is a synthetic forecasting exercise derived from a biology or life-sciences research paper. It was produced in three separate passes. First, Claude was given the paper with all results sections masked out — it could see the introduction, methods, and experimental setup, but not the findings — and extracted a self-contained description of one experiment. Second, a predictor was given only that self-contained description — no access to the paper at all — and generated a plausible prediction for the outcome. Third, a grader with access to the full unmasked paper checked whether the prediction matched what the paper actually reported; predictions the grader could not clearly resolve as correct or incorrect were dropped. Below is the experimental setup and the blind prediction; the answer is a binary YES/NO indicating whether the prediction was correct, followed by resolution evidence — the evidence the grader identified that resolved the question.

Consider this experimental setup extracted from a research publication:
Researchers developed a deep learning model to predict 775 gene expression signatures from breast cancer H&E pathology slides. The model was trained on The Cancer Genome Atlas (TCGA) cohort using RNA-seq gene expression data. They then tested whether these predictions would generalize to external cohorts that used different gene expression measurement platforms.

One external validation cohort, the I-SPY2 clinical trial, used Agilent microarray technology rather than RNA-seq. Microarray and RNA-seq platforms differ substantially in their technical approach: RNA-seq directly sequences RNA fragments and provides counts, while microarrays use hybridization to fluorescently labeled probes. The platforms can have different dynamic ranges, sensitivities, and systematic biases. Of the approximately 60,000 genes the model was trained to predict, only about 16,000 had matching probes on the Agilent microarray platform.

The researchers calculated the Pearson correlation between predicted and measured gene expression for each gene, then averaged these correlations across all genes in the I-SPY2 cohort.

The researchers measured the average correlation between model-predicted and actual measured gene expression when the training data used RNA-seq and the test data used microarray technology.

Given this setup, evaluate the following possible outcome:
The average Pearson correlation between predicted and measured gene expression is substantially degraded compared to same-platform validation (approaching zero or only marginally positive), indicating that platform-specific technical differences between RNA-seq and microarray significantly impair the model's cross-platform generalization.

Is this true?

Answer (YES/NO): NO